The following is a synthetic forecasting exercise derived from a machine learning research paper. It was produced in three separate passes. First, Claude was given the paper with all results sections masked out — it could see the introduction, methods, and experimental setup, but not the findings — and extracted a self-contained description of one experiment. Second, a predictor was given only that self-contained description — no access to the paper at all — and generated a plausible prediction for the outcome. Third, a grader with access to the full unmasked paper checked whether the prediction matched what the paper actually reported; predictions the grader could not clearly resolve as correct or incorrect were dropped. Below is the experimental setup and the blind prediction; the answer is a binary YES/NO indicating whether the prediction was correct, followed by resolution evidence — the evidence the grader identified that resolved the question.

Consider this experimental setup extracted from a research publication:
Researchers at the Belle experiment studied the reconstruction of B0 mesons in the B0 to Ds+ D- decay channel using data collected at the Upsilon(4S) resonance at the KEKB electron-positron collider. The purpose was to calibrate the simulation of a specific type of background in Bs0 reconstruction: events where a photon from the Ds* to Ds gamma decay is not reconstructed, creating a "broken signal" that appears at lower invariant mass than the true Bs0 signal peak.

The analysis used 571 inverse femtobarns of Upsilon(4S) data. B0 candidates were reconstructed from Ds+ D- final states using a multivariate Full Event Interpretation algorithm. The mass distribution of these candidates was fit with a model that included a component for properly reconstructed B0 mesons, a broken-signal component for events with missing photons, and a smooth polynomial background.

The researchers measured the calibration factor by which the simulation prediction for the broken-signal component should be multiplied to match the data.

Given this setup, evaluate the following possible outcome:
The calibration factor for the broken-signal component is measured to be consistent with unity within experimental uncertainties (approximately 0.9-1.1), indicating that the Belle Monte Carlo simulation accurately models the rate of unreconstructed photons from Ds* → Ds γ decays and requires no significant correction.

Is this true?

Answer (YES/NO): NO